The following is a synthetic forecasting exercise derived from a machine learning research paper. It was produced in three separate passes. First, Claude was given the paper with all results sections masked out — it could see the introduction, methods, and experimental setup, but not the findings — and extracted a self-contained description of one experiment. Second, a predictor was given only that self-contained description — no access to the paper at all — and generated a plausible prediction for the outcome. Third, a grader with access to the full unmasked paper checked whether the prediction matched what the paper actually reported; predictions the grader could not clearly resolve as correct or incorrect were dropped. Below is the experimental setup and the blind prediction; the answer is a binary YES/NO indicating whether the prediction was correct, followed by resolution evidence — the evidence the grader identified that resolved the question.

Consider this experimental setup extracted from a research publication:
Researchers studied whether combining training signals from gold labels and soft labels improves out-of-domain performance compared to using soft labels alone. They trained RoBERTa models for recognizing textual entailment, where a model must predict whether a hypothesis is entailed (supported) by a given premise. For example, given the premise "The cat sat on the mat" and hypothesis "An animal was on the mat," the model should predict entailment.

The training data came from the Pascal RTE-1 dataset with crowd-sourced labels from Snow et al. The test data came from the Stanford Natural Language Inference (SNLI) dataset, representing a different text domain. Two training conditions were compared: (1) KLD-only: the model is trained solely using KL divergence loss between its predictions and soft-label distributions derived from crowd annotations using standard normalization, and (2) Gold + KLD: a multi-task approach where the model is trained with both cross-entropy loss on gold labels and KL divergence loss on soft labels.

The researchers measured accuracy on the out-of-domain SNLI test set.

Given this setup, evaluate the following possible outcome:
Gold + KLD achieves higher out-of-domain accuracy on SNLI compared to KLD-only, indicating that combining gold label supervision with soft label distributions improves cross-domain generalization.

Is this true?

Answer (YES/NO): NO